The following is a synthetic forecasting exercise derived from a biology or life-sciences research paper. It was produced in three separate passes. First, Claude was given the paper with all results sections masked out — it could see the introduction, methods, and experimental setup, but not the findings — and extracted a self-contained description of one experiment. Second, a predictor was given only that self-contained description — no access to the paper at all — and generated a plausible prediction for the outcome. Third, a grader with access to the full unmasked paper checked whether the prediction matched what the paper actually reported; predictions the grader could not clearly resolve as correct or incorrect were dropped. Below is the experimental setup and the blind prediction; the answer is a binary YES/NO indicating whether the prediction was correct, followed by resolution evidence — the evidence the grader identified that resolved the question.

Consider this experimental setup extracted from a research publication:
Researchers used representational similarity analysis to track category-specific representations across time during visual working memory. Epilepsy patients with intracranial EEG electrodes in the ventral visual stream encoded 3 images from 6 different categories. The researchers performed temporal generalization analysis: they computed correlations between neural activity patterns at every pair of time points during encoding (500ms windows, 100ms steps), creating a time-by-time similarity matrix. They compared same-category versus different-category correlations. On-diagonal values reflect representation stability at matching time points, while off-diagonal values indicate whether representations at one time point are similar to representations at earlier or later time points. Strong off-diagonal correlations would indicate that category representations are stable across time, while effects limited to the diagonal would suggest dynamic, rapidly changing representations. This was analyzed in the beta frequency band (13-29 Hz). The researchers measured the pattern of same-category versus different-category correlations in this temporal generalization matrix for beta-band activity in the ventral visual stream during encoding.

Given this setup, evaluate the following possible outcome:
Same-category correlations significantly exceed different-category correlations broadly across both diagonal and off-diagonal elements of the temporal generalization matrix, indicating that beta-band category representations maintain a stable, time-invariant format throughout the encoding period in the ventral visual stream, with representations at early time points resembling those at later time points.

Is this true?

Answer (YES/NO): NO